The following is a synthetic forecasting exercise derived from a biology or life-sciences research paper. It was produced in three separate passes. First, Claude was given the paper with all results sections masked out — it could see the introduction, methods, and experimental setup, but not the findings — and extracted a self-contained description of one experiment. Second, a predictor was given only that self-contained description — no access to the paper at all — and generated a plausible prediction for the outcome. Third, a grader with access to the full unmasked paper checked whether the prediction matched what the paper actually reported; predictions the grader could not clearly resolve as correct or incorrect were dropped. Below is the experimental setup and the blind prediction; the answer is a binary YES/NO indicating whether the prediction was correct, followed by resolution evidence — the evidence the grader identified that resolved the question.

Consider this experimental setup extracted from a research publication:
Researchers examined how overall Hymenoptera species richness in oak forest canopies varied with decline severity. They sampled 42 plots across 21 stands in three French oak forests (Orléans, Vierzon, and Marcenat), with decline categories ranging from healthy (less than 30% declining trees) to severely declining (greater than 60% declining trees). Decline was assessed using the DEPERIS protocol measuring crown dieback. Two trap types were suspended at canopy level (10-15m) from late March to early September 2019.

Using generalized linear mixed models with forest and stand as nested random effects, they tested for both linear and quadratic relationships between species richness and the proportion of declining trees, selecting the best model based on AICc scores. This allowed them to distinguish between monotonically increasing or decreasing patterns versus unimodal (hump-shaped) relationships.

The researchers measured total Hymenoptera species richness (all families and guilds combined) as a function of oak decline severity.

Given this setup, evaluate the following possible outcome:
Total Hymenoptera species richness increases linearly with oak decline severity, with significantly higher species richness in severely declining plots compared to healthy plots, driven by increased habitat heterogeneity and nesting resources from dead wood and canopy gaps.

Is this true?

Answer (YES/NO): NO